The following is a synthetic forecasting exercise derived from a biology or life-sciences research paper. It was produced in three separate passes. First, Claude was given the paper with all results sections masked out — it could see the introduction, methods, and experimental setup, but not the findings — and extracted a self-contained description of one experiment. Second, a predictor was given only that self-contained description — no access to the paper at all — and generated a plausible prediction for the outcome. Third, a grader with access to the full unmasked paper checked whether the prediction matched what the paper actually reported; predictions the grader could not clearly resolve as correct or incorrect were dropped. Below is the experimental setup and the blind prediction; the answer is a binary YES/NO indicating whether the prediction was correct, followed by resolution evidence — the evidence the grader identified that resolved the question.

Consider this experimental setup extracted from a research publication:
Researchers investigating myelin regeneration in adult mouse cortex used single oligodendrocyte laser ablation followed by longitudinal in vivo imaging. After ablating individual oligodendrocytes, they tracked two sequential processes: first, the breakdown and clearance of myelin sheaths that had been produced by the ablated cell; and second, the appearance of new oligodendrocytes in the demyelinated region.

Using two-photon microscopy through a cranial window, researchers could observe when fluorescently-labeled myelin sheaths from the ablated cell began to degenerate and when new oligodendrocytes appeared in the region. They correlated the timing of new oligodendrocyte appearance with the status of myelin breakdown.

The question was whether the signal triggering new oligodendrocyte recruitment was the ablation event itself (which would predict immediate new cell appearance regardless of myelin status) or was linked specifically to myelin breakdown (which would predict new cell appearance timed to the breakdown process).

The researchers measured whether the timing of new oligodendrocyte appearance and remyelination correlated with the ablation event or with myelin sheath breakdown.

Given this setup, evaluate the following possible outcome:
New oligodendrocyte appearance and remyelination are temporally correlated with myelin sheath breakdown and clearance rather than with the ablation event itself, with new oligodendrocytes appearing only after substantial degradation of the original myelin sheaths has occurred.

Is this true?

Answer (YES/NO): YES